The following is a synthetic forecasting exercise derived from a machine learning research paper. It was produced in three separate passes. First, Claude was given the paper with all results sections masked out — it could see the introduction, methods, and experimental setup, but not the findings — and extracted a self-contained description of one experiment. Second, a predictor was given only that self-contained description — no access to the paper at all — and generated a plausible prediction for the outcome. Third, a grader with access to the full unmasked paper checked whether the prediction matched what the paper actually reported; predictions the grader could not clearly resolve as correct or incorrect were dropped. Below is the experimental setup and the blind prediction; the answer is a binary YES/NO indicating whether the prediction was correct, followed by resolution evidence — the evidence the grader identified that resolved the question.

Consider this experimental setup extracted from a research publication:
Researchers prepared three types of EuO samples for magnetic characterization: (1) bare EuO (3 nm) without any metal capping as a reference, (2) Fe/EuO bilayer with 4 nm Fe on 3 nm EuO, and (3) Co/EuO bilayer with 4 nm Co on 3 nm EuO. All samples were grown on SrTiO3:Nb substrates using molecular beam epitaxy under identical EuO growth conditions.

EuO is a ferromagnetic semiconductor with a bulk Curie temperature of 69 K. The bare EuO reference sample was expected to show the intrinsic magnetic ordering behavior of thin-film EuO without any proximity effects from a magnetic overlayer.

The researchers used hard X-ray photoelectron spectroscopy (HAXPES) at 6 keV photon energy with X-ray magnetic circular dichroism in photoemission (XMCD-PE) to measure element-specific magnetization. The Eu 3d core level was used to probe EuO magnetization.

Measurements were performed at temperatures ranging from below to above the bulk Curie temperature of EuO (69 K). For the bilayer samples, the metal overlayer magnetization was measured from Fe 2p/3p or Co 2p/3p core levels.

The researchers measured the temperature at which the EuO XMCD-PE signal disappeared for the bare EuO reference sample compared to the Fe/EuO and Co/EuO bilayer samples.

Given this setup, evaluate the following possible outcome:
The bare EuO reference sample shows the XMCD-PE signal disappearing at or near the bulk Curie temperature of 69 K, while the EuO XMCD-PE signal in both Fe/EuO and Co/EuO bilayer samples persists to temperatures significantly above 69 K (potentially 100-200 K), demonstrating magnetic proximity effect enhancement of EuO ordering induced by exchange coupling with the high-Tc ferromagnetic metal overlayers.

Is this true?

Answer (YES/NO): YES